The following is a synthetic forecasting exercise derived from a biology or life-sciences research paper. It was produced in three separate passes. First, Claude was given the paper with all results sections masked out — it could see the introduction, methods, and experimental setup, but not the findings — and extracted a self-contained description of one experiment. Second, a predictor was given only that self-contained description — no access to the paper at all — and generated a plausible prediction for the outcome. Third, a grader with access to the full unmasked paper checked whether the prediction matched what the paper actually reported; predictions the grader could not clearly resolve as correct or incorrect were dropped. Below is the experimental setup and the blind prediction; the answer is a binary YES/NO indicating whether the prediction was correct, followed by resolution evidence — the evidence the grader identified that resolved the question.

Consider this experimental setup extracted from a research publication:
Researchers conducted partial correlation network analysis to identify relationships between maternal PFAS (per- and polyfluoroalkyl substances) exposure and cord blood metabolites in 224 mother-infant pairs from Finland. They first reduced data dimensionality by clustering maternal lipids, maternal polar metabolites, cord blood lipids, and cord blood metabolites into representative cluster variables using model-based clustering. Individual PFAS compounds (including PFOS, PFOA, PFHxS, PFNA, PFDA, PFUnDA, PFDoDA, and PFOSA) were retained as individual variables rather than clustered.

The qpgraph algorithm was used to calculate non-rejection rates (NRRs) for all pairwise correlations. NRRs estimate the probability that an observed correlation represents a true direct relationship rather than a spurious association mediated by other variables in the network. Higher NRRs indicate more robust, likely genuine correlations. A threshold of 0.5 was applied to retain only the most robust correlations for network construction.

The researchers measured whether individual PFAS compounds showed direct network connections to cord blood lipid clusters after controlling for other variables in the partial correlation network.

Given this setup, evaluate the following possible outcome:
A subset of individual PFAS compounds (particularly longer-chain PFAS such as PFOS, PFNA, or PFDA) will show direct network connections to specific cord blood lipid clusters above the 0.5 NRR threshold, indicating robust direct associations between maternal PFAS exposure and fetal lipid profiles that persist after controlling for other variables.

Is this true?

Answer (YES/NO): YES